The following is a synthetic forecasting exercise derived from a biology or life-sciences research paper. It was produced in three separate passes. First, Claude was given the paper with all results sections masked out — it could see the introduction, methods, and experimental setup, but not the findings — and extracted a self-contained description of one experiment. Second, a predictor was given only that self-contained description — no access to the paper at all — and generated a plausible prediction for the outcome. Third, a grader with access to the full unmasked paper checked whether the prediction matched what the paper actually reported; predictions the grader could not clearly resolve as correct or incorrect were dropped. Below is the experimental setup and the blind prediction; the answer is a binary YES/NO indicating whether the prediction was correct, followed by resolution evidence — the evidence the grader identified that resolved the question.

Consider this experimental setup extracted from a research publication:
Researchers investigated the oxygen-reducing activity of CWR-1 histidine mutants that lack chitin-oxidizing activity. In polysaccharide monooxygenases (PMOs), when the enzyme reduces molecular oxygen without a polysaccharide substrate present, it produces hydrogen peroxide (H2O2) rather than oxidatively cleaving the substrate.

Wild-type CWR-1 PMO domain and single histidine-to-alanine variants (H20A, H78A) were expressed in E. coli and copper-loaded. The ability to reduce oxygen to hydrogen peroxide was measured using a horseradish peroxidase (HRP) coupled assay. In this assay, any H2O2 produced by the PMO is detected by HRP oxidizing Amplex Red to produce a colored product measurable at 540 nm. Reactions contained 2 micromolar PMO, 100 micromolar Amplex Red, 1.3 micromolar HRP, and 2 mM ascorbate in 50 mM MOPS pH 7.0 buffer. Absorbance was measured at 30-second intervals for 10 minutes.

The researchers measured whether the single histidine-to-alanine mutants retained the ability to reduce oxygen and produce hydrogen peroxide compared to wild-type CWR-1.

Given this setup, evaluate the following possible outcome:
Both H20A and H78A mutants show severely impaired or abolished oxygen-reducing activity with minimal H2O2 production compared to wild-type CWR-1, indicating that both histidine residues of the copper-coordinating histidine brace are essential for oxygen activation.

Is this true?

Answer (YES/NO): NO